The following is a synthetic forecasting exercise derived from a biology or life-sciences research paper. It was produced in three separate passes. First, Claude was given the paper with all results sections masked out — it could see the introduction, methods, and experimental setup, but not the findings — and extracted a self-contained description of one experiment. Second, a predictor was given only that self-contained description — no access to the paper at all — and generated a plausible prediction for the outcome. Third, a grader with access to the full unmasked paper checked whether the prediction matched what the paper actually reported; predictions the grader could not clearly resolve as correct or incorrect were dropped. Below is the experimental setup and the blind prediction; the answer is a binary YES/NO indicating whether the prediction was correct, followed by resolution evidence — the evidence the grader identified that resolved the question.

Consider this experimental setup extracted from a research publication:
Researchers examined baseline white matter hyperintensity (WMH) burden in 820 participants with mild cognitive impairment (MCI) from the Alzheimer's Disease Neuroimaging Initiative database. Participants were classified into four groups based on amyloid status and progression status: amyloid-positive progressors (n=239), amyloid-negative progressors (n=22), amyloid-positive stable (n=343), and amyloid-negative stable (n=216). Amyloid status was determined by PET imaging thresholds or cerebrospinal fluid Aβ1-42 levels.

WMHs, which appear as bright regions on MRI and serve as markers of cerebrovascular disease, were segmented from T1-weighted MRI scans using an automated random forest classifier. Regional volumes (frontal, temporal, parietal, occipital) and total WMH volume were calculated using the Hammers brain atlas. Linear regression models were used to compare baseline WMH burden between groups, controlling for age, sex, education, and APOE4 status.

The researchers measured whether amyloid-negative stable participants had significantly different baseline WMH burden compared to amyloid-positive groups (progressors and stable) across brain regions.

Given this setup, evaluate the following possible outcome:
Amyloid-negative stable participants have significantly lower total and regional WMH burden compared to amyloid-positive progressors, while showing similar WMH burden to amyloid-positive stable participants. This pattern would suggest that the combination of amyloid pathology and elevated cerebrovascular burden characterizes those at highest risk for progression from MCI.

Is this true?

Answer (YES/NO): NO